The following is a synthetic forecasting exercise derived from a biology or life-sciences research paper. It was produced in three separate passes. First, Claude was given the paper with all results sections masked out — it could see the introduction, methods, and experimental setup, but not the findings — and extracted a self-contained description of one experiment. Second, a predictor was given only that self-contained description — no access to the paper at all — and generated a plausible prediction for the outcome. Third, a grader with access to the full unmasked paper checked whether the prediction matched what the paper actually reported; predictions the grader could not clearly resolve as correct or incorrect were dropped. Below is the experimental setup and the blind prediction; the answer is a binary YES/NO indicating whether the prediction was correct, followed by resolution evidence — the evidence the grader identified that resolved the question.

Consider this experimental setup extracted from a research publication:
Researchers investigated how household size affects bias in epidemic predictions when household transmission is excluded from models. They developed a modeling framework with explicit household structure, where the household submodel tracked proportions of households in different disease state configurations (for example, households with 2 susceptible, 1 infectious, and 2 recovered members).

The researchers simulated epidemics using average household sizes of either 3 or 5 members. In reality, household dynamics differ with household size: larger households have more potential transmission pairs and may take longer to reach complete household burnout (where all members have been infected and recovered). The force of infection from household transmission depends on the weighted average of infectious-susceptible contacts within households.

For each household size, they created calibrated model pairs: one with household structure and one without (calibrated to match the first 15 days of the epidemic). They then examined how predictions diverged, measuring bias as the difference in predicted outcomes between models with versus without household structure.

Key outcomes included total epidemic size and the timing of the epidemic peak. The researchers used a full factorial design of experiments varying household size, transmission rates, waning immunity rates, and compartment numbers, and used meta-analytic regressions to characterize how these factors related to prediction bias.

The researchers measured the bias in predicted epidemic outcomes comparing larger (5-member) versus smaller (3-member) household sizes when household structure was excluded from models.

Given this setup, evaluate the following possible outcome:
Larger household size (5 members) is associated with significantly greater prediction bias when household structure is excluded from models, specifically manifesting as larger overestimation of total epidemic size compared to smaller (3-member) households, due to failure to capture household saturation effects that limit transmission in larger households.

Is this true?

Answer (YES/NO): NO